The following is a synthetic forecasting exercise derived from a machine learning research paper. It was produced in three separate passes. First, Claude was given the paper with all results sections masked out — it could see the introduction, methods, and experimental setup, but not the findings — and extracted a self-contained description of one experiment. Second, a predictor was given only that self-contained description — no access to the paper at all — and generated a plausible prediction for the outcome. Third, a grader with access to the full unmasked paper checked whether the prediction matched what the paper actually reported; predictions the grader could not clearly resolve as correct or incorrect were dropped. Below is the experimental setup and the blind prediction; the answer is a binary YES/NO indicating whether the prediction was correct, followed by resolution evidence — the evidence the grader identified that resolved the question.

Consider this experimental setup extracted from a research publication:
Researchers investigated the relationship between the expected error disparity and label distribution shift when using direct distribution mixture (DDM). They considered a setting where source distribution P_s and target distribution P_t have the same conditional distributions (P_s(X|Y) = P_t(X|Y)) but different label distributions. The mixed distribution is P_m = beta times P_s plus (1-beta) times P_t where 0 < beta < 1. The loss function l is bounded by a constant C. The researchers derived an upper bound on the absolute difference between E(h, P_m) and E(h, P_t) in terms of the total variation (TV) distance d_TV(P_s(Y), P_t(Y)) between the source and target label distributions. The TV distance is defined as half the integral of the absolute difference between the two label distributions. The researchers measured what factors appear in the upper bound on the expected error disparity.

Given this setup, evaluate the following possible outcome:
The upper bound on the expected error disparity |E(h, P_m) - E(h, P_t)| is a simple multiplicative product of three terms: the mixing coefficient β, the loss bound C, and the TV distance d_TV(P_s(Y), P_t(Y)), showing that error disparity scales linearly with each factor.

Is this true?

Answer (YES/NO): YES